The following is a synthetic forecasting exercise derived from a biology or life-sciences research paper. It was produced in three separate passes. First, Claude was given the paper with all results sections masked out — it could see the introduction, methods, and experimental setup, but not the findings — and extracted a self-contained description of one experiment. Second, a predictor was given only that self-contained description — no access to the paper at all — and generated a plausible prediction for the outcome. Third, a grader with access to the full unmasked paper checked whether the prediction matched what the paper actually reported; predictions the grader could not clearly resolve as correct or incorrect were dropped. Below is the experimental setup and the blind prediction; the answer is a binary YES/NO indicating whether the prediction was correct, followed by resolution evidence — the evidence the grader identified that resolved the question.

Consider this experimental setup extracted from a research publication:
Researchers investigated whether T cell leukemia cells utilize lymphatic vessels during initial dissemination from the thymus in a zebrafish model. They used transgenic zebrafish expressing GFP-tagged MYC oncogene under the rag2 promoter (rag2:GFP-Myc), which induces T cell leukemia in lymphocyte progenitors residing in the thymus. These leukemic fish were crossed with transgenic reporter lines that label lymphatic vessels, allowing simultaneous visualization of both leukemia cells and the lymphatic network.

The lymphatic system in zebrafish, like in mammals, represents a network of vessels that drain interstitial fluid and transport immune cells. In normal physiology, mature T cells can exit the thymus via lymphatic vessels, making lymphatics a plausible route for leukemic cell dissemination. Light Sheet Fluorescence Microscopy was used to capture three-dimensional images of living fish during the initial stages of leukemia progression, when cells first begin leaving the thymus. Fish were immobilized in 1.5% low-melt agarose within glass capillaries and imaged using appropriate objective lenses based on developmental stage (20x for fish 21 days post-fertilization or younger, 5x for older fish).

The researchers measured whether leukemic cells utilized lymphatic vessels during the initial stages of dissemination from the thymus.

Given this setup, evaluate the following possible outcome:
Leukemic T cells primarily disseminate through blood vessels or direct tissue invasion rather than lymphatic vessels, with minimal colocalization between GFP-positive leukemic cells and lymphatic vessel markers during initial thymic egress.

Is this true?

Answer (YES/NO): NO